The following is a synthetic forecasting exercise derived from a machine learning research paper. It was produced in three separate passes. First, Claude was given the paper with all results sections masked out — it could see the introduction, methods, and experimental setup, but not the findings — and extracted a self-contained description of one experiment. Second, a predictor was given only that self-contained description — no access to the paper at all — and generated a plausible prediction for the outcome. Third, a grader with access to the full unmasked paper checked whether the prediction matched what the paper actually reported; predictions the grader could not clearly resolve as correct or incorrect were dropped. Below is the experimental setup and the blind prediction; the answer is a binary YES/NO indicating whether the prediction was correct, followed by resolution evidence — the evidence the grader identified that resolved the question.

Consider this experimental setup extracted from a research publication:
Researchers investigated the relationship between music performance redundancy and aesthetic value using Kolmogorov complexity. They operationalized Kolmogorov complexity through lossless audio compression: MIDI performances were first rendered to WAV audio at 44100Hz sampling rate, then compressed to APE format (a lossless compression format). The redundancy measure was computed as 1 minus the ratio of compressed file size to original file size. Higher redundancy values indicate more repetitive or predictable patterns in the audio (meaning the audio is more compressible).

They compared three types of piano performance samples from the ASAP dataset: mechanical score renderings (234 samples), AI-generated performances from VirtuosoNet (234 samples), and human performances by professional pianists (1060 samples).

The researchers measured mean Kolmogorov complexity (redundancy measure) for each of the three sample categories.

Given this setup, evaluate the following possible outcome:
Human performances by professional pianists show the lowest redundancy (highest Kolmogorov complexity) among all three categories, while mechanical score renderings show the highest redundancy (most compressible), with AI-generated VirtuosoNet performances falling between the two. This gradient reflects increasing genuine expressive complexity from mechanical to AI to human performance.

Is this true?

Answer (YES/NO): YES